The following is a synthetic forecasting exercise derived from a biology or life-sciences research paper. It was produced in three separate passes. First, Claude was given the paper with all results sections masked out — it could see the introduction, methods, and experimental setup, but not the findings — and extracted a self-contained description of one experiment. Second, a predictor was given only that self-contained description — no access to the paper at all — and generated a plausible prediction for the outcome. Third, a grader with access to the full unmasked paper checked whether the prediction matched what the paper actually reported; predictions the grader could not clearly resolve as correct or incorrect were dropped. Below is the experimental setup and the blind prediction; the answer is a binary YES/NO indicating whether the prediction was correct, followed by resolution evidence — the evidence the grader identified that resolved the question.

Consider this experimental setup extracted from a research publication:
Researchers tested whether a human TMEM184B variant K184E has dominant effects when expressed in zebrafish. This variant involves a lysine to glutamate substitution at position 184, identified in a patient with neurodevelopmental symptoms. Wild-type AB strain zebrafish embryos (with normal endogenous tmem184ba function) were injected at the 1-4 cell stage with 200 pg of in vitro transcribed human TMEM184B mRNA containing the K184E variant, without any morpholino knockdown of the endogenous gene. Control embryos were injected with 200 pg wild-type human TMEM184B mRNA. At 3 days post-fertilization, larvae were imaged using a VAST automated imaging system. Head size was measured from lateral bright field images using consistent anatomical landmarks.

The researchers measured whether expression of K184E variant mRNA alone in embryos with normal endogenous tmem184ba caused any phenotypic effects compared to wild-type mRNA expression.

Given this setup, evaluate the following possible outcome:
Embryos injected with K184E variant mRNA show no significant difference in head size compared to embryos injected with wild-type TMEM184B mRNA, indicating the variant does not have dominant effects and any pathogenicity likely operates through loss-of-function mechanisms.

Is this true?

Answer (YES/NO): NO